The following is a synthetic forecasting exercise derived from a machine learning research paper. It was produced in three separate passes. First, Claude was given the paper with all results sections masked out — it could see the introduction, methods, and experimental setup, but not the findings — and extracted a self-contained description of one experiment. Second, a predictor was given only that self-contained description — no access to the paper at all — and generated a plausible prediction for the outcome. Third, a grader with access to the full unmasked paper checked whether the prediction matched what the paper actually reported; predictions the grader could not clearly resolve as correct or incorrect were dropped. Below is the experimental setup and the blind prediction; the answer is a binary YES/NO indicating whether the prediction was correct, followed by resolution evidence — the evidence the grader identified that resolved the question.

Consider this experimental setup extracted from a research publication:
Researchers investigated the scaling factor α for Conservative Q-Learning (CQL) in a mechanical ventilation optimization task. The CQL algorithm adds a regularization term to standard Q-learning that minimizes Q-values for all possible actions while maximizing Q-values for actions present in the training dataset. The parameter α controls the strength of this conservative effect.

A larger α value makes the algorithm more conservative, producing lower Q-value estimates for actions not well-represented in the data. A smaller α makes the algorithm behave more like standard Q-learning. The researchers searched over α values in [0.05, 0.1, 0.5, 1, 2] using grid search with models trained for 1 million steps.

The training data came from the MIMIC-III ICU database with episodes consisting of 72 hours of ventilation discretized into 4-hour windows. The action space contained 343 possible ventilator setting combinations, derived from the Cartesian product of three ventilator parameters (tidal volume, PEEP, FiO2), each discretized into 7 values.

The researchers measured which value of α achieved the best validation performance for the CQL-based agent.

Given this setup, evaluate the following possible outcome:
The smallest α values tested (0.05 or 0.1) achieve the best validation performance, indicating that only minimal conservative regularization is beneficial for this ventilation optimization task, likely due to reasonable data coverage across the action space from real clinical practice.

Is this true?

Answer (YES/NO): YES